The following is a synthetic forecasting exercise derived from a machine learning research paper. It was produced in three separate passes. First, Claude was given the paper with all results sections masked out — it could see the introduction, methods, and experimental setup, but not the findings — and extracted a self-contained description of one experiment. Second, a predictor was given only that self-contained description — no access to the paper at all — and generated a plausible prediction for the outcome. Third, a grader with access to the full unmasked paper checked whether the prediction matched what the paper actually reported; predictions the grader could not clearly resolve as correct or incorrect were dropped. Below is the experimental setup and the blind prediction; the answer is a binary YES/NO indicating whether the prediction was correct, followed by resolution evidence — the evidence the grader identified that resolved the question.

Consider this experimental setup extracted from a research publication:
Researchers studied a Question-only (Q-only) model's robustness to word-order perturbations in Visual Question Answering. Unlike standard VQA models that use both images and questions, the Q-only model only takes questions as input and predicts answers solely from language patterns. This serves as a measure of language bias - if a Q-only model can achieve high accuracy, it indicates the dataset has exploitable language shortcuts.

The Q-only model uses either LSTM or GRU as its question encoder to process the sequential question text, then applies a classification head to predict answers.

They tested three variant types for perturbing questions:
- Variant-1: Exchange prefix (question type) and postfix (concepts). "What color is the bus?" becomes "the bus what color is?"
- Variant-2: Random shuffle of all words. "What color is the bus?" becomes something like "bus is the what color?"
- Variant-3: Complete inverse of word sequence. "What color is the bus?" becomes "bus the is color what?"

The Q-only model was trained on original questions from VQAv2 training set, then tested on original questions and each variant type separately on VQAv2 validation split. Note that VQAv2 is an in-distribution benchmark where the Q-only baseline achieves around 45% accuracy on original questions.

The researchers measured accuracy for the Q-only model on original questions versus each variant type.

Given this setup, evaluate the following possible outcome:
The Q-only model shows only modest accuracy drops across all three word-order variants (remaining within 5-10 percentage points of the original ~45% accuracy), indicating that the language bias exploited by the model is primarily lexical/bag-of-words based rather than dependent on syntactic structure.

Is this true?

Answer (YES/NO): NO